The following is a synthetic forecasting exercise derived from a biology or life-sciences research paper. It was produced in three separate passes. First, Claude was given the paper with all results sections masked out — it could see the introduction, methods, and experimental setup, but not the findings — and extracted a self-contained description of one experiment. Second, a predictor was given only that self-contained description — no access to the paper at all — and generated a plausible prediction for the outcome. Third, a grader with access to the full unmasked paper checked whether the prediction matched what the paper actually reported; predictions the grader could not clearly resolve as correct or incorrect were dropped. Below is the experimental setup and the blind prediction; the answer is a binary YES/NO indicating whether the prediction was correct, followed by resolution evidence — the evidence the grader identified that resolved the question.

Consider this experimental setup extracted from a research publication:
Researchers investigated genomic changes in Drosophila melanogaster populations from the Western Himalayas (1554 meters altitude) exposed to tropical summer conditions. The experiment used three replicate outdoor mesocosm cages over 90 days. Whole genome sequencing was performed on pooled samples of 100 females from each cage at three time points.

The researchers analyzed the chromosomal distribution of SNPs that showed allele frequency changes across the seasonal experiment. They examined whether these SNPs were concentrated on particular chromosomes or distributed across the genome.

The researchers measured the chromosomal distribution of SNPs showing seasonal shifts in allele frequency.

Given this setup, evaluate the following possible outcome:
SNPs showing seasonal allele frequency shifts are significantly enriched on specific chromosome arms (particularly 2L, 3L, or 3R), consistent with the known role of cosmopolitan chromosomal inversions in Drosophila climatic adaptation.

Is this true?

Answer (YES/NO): YES